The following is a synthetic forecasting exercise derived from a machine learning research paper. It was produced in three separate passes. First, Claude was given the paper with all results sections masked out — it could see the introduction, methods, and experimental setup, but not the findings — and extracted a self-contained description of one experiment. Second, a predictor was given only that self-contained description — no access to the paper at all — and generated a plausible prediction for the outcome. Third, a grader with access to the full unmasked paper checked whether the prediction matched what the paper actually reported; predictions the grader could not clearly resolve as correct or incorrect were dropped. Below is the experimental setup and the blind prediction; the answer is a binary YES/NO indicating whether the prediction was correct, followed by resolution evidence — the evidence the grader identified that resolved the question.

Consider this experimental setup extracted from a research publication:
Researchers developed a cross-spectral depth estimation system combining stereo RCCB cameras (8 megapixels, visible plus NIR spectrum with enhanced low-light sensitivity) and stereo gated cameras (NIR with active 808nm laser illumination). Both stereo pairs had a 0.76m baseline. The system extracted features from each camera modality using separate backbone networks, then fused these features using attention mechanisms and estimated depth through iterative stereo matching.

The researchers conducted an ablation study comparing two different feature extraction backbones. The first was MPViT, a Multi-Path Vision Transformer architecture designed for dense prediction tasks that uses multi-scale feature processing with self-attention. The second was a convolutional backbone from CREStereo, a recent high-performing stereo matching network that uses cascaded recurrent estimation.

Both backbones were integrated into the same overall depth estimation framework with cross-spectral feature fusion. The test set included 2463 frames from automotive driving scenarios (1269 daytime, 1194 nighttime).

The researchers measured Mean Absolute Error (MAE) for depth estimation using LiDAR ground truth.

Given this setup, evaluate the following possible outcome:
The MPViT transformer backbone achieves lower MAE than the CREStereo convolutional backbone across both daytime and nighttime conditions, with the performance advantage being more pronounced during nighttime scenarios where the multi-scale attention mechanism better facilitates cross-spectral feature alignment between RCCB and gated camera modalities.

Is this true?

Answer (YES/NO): NO